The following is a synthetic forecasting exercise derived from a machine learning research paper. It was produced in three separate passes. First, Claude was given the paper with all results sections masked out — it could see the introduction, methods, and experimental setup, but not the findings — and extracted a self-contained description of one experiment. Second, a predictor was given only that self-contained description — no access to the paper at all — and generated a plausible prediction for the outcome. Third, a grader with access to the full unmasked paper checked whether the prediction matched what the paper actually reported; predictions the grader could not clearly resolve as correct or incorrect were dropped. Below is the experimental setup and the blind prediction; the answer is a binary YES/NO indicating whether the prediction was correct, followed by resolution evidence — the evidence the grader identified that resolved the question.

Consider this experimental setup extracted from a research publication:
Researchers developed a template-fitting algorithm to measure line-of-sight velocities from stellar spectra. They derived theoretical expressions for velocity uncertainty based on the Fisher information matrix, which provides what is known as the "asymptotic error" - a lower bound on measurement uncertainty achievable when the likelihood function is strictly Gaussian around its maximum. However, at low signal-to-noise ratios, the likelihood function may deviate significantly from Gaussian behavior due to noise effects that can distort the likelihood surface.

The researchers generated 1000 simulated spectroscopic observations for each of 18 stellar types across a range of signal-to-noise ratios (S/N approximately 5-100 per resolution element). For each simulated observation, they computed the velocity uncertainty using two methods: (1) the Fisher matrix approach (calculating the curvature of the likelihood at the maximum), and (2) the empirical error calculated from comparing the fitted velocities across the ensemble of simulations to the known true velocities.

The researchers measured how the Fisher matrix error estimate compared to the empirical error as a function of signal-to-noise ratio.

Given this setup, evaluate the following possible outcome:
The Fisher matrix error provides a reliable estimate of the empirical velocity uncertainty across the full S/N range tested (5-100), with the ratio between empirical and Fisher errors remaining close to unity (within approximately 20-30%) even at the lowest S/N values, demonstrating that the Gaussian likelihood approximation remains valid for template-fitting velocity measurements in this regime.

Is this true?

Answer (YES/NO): NO